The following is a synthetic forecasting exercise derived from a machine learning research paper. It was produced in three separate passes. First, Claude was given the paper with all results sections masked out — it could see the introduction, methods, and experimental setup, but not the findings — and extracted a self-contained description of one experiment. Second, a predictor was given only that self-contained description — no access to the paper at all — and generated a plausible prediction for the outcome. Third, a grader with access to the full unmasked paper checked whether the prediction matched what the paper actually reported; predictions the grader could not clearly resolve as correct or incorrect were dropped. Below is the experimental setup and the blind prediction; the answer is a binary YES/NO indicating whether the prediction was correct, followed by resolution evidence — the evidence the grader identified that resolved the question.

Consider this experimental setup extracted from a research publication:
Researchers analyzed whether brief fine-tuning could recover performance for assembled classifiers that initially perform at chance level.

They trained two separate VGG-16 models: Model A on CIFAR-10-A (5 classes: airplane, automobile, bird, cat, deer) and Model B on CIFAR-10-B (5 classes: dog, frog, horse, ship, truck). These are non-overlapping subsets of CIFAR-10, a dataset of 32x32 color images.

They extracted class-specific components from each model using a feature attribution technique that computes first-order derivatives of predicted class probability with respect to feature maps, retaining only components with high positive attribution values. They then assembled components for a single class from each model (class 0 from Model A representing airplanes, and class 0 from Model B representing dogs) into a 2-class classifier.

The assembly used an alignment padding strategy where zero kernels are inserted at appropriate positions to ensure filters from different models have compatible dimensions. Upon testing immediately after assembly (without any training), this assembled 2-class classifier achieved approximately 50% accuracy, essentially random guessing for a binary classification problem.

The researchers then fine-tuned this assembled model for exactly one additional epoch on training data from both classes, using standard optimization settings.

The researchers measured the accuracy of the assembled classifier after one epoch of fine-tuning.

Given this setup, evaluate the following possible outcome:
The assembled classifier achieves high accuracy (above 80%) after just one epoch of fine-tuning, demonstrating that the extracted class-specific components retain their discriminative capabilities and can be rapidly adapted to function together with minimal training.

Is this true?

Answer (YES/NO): YES